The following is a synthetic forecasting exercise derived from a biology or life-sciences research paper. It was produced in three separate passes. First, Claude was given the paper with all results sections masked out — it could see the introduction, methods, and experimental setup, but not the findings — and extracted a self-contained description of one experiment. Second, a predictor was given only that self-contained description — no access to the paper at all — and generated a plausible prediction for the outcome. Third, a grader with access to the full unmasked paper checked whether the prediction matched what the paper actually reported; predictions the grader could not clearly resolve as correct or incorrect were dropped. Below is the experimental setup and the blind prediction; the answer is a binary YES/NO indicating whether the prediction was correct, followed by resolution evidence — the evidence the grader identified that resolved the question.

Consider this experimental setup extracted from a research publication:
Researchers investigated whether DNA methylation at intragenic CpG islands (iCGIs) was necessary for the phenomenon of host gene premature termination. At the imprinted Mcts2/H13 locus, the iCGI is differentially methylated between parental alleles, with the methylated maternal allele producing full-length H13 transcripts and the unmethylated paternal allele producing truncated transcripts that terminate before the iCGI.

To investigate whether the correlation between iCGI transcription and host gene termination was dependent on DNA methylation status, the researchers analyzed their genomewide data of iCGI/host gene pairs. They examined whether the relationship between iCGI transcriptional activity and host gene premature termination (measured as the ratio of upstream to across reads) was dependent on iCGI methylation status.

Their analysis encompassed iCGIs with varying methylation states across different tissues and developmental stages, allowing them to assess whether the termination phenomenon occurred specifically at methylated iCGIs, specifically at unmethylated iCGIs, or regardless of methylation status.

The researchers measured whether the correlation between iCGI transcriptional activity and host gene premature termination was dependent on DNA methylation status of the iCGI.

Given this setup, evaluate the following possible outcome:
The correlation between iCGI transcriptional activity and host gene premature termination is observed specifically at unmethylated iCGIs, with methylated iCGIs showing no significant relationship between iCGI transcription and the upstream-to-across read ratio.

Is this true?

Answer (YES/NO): NO